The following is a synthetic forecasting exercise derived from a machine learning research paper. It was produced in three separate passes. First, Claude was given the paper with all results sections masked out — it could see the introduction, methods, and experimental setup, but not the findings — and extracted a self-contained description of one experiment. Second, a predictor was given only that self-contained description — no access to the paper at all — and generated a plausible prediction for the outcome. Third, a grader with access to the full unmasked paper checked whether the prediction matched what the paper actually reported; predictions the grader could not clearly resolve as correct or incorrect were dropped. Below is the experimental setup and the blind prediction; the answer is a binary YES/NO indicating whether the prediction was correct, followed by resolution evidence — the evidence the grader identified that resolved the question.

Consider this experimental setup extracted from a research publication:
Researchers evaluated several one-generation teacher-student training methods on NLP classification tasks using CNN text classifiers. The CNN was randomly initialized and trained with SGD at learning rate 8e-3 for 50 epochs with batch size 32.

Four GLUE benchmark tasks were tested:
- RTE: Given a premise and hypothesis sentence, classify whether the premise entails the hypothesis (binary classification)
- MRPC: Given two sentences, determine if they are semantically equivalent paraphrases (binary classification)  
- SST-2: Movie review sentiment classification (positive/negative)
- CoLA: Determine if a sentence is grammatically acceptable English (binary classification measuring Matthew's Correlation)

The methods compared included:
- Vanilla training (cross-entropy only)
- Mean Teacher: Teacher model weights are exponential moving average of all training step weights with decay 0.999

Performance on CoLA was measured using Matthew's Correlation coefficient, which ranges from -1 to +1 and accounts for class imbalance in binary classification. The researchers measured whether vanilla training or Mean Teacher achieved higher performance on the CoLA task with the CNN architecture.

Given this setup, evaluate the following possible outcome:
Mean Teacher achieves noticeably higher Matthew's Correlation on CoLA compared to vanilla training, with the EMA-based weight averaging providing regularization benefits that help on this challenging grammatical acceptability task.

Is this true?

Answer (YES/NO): NO